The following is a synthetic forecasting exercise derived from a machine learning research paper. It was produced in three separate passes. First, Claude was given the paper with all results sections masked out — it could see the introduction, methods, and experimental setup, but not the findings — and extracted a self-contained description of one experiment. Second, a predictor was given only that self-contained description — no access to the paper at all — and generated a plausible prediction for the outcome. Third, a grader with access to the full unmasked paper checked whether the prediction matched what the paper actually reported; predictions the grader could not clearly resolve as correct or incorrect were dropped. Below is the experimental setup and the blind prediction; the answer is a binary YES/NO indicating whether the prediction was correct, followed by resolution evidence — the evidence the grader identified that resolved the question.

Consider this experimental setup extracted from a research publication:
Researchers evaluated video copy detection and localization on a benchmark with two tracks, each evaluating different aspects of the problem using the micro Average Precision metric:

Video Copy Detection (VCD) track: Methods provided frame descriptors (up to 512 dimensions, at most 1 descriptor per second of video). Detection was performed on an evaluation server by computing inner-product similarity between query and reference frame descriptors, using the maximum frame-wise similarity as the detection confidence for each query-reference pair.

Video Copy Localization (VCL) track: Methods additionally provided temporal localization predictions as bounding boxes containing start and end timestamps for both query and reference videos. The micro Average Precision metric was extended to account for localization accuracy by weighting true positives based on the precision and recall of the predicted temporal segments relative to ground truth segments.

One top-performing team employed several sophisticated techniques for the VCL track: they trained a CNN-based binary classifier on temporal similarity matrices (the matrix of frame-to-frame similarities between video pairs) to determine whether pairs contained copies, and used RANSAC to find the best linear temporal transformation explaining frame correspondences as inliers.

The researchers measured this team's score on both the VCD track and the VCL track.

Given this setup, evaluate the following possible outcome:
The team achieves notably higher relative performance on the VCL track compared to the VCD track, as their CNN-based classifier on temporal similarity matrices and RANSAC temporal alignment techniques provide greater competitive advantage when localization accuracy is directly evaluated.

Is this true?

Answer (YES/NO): YES